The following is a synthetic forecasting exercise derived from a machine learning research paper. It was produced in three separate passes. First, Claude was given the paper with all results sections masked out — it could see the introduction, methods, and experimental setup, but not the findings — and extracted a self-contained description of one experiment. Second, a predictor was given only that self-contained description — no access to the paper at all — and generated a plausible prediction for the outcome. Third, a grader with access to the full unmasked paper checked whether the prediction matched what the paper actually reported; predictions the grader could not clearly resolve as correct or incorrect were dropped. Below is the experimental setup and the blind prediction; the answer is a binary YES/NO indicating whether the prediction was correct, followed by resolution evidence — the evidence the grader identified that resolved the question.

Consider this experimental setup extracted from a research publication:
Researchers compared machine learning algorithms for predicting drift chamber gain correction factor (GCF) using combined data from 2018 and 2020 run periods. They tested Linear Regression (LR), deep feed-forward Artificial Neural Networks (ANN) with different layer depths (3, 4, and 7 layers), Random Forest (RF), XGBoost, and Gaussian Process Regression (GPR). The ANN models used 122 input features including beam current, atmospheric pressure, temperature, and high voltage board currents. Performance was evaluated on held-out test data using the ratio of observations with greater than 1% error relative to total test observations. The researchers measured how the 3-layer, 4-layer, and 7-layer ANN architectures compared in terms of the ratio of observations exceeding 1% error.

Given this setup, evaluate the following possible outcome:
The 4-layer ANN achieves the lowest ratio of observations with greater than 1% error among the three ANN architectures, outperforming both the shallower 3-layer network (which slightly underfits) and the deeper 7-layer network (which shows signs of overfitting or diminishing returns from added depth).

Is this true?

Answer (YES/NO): NO